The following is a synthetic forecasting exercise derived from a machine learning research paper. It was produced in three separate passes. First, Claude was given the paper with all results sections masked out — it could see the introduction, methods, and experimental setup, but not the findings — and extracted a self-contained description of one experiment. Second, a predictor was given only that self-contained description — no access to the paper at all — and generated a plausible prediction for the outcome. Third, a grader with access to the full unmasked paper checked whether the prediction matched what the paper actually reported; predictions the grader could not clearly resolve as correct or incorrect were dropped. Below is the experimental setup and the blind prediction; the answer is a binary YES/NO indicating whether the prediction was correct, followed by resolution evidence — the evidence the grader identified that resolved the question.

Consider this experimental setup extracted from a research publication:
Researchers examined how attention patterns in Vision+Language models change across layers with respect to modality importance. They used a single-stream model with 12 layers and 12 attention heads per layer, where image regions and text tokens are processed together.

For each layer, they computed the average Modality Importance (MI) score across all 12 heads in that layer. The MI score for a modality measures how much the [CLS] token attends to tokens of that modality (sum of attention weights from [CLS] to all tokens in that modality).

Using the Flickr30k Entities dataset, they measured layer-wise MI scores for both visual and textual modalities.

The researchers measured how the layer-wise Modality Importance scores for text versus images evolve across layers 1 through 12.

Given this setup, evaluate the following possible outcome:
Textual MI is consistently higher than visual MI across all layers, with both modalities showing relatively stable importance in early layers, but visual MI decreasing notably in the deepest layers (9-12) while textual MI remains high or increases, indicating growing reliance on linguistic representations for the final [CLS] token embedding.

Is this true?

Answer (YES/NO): NO